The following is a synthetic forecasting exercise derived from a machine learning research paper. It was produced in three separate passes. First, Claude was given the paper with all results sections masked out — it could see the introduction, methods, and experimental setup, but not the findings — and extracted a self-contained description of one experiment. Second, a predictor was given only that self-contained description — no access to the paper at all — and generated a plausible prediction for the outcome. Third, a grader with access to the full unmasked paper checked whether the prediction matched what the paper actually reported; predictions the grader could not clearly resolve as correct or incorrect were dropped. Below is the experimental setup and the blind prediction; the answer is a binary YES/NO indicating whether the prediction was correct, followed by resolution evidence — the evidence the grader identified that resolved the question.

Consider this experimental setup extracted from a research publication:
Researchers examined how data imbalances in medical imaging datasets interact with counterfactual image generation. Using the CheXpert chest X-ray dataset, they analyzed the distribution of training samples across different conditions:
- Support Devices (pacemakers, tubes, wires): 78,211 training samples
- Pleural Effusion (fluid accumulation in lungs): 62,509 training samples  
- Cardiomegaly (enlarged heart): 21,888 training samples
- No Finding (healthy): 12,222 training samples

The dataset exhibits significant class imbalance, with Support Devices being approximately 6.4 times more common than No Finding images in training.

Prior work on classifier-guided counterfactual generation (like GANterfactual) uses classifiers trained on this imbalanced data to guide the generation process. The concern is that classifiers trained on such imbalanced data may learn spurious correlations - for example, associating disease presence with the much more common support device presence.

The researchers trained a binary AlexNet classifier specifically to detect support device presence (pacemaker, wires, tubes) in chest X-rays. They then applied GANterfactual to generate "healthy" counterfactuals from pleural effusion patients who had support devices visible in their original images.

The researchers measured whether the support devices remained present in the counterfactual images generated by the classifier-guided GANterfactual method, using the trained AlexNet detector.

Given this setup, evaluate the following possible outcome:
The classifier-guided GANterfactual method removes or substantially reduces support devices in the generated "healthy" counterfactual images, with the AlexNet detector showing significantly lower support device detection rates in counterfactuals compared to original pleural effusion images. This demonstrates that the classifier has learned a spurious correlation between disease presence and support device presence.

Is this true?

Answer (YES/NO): NO